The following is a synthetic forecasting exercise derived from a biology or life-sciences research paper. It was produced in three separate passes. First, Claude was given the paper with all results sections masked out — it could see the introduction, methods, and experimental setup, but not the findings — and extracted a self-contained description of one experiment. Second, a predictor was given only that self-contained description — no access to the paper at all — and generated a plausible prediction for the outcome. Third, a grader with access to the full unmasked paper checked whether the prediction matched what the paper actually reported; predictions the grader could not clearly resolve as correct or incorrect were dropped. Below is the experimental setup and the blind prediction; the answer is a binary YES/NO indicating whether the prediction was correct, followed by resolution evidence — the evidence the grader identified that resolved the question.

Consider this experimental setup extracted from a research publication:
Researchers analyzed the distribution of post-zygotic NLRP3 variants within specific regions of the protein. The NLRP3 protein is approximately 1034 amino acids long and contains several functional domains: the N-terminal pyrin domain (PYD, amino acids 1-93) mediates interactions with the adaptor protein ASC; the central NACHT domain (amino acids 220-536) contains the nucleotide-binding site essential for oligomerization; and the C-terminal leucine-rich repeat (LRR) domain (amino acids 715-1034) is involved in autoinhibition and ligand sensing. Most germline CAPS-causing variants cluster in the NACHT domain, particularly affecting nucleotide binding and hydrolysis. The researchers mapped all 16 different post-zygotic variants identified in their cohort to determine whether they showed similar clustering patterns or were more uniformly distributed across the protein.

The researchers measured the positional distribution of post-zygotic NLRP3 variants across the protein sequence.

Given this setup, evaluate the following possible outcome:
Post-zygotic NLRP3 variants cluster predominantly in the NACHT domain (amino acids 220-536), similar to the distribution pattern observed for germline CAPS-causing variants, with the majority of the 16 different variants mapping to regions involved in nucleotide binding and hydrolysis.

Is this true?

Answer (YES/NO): NO